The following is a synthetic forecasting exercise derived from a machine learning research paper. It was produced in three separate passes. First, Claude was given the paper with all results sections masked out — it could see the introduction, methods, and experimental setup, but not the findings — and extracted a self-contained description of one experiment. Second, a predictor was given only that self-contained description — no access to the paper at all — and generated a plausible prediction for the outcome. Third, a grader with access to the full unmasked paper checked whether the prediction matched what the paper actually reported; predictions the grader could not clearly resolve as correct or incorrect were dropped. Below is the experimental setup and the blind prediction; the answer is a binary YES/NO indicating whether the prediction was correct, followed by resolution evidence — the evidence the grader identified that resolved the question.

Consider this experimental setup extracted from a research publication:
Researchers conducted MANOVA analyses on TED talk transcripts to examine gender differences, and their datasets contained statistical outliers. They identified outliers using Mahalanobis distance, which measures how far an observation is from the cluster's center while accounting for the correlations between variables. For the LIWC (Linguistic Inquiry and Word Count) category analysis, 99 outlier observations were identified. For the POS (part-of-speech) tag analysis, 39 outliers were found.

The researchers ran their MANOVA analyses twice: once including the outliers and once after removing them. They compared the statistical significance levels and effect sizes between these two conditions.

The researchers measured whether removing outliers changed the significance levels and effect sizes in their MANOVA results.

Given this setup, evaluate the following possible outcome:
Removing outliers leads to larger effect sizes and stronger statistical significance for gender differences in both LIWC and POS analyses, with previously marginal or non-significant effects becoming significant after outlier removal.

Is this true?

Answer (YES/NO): NO